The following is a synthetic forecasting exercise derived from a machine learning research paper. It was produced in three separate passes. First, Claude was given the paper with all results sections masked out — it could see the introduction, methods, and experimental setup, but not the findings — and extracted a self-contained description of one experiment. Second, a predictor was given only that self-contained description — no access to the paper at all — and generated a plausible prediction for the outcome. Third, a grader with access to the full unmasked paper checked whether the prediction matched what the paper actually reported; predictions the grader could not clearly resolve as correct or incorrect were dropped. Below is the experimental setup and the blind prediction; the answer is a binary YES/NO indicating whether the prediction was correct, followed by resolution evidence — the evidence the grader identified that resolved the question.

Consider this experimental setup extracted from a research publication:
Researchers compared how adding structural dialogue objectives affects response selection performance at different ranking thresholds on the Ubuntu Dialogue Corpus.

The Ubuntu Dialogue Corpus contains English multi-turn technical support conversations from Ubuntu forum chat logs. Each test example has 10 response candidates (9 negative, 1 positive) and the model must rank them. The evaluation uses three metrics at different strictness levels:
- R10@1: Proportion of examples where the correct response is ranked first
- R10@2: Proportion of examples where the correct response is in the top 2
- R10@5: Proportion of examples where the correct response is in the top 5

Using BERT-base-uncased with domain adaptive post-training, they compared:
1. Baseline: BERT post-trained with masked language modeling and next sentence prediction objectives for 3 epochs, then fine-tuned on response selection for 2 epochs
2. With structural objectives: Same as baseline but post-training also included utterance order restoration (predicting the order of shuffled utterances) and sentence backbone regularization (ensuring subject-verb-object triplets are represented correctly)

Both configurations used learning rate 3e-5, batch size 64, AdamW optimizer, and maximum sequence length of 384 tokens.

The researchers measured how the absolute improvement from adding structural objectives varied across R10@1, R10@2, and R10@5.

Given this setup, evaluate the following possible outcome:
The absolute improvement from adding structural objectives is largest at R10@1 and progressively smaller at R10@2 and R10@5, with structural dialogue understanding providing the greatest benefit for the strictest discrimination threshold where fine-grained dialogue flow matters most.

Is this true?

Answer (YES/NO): YES